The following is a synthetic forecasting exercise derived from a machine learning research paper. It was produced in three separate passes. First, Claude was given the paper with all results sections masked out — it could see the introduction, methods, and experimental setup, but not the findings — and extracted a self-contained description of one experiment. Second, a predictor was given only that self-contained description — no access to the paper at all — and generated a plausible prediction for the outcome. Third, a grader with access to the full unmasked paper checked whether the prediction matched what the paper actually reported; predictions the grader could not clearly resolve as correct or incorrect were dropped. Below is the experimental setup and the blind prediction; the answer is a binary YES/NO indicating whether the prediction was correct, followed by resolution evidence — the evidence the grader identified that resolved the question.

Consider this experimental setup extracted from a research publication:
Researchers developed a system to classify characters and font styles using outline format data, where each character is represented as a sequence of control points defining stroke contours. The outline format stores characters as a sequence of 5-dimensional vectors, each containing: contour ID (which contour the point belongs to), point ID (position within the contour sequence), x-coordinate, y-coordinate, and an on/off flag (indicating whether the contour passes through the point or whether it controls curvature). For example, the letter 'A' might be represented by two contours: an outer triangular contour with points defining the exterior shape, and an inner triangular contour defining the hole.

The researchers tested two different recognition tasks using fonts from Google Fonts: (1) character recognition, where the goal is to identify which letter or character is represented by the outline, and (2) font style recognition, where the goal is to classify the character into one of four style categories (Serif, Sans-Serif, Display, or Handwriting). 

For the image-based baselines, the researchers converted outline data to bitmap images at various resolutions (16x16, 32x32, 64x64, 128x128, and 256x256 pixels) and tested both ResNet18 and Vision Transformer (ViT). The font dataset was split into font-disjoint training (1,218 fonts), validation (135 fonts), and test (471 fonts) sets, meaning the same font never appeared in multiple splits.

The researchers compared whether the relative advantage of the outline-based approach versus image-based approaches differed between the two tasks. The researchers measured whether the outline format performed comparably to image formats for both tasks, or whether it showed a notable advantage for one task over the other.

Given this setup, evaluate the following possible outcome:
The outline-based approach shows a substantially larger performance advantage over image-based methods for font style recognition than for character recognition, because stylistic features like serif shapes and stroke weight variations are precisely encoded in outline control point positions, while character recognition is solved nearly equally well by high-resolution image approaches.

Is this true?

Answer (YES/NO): YES